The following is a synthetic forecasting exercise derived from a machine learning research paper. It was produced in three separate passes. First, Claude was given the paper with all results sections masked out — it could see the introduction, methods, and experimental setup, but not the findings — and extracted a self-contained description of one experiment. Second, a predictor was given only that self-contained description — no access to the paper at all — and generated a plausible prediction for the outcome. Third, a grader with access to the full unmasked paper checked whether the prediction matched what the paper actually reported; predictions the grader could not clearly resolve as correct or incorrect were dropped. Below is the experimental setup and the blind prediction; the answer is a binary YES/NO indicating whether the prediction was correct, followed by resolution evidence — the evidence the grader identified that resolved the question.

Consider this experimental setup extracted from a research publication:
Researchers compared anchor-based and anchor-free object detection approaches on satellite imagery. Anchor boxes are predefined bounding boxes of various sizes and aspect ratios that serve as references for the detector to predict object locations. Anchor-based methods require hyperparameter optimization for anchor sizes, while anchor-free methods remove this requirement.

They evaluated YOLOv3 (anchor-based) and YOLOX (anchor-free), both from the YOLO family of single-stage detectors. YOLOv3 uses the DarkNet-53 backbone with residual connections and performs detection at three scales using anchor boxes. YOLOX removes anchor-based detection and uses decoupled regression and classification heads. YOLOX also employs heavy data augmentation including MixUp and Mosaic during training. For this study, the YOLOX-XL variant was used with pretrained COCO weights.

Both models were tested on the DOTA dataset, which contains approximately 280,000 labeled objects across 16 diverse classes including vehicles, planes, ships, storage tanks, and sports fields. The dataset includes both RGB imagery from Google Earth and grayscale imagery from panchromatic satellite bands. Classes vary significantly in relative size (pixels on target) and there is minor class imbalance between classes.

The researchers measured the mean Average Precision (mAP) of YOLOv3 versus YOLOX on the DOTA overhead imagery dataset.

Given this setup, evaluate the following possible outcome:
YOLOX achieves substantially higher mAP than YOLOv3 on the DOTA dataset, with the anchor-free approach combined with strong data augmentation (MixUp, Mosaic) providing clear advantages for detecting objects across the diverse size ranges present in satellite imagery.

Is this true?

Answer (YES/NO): YES